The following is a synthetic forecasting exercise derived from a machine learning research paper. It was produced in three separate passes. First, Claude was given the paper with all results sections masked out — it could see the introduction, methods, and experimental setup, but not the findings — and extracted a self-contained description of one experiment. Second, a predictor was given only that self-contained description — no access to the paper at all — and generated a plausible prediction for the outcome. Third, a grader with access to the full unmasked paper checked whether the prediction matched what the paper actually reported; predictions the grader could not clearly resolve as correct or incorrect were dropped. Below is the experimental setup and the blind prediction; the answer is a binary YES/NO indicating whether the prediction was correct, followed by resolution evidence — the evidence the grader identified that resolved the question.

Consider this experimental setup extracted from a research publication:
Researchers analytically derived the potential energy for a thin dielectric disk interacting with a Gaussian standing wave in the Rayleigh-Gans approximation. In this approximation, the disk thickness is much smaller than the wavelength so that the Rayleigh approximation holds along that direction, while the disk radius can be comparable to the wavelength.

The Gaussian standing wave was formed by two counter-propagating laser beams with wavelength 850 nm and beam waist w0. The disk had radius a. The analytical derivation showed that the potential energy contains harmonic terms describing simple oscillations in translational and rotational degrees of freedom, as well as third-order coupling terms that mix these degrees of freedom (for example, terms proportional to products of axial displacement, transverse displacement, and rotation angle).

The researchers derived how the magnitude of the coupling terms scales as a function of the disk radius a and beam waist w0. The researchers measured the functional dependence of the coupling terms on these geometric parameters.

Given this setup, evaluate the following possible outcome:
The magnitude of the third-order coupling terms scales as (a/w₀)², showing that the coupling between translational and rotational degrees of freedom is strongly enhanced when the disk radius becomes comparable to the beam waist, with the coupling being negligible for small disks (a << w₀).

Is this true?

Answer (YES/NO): YES